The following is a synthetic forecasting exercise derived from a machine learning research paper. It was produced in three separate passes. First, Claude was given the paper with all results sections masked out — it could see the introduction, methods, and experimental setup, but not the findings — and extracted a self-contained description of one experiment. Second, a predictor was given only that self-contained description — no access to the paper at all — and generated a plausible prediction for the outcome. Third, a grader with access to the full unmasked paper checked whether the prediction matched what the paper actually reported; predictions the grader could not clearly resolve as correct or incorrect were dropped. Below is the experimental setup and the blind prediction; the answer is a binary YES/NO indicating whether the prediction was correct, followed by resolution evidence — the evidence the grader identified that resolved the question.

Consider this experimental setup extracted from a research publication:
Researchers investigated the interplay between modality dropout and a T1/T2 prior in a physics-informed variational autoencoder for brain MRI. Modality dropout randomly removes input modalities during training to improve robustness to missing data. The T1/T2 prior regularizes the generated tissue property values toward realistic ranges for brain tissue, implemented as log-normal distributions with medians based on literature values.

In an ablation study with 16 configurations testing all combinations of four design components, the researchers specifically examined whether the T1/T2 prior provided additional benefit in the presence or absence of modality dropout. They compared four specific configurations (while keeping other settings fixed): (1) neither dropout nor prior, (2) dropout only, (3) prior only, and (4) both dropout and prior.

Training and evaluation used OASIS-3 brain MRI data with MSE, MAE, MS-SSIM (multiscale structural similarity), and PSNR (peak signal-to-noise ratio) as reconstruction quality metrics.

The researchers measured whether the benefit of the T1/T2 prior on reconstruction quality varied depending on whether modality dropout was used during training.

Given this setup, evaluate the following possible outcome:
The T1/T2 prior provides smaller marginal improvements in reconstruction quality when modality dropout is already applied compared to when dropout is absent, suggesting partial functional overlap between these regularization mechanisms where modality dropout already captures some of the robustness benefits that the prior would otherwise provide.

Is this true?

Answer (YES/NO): NO